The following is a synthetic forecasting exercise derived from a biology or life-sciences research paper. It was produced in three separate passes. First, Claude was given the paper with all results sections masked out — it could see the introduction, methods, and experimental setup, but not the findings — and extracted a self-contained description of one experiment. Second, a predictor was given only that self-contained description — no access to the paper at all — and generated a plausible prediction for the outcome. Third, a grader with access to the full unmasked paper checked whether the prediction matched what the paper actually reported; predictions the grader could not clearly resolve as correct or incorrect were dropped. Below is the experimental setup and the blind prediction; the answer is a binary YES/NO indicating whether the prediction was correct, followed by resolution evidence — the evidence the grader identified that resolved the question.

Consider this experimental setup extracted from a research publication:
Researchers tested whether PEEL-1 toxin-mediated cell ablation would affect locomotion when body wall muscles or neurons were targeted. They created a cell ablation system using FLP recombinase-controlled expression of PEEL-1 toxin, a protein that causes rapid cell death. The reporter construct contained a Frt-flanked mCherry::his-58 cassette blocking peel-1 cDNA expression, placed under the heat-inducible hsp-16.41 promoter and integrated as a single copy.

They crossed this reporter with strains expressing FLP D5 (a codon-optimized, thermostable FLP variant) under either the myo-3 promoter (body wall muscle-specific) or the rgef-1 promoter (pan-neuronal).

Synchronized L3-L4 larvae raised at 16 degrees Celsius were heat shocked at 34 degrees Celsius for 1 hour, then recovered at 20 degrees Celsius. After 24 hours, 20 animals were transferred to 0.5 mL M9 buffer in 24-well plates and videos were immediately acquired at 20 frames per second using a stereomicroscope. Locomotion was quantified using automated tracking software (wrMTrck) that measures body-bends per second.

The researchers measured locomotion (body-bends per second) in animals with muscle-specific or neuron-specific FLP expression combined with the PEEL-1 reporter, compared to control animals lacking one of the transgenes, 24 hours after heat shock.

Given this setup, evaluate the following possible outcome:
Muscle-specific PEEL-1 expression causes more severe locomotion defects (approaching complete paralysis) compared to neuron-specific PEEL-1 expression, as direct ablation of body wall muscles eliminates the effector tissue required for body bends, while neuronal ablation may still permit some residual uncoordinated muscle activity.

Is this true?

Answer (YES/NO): YES